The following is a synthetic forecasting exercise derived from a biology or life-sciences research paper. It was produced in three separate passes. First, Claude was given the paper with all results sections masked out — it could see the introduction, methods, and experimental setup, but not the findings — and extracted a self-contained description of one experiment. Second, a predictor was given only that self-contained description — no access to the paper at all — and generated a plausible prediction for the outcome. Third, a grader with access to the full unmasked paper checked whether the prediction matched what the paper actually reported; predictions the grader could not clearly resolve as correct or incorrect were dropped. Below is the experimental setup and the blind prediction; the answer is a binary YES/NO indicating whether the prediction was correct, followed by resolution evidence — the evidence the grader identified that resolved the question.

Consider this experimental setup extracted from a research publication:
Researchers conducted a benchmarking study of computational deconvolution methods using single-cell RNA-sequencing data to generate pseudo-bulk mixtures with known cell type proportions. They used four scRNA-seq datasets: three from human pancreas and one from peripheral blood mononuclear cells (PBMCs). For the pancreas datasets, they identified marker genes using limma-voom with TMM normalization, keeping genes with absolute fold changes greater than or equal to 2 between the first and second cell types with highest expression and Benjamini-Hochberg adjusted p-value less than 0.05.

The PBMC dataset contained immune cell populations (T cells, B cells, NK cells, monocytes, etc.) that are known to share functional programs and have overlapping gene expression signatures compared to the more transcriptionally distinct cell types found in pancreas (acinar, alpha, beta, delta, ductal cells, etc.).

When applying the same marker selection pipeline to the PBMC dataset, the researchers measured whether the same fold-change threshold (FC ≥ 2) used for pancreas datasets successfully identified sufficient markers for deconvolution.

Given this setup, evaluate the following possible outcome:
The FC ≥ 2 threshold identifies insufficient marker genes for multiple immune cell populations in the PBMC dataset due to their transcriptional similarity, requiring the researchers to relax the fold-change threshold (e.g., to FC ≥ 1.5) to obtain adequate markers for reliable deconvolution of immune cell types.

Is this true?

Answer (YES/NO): YES